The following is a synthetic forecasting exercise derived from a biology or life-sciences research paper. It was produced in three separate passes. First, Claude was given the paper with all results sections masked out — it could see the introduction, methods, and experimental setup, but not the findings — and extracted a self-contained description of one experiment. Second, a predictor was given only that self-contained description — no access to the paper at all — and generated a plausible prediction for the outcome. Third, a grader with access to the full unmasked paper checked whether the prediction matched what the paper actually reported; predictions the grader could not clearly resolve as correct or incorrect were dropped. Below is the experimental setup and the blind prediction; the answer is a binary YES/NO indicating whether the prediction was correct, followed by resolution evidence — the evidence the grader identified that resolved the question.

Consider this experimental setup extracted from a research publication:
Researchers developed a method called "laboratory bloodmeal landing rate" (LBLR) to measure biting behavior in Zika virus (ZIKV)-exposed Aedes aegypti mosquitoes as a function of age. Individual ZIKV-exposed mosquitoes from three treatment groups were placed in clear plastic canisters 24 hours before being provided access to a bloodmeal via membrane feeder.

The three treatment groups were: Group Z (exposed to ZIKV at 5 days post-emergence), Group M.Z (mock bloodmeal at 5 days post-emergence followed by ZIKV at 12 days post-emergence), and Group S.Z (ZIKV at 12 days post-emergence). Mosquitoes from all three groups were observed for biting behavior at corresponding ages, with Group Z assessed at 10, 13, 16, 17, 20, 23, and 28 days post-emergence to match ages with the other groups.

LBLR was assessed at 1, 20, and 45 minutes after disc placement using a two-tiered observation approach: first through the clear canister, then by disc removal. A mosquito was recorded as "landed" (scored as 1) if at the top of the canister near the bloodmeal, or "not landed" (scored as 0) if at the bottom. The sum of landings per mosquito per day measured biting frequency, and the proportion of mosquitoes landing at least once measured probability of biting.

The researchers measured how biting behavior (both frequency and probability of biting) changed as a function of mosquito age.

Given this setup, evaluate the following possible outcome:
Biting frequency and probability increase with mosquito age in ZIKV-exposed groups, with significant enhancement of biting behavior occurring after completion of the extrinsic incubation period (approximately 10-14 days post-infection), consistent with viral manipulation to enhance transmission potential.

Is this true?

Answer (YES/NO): NO